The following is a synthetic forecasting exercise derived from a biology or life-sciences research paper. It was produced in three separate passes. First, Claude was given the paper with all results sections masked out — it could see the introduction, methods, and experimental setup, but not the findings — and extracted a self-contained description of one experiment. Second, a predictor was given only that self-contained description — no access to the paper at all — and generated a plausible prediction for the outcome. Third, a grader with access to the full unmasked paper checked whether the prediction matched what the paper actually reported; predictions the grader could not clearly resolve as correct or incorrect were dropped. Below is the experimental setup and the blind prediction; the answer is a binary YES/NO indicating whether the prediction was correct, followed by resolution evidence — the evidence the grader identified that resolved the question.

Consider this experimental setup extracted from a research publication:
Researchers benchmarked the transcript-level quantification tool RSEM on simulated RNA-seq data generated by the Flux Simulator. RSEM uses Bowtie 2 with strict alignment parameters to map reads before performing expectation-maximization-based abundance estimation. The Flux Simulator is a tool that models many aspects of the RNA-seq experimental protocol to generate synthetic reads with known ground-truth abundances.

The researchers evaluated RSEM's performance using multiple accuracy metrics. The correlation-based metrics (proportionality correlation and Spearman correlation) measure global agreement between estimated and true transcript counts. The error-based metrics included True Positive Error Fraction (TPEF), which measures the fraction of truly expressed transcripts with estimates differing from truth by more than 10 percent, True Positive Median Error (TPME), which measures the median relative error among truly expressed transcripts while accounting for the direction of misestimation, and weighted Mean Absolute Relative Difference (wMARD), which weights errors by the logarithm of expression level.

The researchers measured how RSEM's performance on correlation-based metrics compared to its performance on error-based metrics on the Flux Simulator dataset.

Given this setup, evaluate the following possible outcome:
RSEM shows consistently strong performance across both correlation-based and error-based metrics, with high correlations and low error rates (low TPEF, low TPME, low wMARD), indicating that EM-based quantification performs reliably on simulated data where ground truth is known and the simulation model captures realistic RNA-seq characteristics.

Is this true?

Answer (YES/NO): NO